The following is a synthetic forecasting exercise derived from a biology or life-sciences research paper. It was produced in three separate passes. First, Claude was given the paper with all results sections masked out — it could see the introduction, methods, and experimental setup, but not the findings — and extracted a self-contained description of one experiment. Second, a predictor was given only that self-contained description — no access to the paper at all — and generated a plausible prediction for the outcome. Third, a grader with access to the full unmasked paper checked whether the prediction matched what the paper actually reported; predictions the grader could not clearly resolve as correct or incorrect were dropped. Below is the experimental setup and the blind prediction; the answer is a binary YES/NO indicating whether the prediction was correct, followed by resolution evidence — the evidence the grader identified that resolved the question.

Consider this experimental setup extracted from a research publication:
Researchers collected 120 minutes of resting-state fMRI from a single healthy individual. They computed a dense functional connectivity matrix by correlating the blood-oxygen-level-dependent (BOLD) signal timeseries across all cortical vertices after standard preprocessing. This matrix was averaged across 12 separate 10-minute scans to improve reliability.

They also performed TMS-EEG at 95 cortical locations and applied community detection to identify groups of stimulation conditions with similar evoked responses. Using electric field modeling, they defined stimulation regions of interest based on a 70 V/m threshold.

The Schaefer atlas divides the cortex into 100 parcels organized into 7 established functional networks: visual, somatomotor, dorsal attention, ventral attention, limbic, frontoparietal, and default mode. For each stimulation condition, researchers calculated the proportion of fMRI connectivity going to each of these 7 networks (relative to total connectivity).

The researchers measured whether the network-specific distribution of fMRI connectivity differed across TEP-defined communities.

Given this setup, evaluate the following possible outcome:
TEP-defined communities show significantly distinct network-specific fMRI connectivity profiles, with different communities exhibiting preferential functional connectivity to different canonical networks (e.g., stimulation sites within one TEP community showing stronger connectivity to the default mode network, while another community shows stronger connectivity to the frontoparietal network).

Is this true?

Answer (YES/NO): YES